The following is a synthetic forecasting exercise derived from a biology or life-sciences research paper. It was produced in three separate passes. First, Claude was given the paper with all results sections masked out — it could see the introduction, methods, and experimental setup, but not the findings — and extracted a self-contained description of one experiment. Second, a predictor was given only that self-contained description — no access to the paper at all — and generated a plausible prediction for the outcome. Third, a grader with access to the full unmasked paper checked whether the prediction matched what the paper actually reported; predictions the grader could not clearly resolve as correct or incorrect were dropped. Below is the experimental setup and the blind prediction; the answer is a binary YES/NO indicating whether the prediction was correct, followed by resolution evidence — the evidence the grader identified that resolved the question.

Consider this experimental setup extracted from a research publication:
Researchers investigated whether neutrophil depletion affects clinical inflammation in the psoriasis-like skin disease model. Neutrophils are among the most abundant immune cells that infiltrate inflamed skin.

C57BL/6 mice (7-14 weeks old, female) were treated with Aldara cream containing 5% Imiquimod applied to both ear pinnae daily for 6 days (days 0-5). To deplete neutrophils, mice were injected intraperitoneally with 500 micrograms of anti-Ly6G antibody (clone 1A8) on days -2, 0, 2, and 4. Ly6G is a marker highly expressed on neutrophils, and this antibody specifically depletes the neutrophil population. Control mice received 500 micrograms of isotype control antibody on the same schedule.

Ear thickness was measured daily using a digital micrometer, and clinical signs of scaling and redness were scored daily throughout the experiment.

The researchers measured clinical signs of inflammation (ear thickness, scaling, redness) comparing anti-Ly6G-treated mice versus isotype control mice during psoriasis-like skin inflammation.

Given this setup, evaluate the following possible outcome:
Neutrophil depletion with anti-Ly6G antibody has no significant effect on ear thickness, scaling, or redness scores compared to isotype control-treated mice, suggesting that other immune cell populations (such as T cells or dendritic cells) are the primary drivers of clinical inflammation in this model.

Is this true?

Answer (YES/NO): YES